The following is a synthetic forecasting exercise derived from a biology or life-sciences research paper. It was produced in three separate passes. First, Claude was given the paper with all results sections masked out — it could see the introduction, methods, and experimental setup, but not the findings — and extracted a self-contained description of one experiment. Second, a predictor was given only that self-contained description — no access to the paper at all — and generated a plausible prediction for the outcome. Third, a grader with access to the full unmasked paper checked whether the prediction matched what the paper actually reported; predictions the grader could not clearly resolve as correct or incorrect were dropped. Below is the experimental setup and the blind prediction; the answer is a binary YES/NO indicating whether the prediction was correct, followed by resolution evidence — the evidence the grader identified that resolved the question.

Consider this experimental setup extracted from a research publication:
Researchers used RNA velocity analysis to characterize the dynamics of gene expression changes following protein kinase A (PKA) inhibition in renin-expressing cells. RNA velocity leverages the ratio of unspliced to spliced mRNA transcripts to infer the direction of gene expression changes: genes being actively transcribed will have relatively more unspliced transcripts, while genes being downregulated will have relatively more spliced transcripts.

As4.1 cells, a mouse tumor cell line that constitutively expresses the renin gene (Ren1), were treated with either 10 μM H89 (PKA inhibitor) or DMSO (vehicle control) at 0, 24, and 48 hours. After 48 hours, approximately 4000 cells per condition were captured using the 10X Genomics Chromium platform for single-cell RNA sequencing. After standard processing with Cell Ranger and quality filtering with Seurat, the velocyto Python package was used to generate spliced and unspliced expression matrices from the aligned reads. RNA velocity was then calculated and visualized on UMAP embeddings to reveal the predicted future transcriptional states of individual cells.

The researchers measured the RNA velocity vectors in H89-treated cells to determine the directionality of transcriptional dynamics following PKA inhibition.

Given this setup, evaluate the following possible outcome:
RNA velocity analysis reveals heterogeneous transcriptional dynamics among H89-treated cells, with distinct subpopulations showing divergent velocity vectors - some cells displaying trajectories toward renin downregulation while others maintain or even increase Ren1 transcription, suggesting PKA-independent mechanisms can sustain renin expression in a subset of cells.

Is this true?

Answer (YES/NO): NO